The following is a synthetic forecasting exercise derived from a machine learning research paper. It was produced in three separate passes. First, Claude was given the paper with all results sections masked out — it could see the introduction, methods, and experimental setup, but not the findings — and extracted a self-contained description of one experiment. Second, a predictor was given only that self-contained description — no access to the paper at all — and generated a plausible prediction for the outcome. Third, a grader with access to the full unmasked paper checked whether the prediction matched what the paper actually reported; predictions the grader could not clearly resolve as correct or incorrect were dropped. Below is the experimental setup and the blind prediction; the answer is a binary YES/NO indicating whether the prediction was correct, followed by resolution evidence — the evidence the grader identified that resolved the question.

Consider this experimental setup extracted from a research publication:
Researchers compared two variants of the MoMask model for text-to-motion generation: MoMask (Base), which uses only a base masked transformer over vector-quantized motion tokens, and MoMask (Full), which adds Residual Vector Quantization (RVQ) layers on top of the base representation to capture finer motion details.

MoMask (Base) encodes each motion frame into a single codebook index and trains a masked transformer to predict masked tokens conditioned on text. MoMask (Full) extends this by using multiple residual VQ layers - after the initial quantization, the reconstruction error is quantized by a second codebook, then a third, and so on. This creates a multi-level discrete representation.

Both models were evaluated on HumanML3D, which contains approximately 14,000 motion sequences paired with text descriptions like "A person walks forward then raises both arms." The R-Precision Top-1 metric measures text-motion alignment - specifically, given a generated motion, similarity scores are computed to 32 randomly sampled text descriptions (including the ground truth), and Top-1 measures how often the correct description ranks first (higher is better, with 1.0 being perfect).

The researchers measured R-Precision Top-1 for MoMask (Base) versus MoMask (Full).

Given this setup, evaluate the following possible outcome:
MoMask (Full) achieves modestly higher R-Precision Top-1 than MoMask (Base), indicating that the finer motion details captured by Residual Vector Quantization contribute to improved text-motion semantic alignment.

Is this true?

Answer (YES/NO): NO